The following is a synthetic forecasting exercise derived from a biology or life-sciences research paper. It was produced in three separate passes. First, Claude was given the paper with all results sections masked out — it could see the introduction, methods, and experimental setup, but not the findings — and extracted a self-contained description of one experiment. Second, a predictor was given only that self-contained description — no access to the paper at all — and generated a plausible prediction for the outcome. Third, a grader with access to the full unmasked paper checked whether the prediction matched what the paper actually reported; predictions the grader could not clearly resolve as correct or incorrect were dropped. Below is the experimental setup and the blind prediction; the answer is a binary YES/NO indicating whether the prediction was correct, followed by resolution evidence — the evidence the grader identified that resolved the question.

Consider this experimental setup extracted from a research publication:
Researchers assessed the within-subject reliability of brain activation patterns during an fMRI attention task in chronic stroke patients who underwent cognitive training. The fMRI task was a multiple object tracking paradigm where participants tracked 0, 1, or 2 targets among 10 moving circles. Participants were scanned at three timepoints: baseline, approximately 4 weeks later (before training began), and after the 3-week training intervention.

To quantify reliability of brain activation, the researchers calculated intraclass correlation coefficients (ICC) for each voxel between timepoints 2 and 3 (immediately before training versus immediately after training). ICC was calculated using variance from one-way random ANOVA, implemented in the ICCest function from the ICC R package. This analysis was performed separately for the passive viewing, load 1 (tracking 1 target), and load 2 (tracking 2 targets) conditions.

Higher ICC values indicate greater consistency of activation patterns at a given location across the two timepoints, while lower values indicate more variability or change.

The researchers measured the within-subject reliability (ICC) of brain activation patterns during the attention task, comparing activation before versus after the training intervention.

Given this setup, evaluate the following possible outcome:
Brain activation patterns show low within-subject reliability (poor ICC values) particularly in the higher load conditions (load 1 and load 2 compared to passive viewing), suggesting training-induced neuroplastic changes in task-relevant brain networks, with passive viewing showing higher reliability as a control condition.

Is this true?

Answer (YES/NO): NO